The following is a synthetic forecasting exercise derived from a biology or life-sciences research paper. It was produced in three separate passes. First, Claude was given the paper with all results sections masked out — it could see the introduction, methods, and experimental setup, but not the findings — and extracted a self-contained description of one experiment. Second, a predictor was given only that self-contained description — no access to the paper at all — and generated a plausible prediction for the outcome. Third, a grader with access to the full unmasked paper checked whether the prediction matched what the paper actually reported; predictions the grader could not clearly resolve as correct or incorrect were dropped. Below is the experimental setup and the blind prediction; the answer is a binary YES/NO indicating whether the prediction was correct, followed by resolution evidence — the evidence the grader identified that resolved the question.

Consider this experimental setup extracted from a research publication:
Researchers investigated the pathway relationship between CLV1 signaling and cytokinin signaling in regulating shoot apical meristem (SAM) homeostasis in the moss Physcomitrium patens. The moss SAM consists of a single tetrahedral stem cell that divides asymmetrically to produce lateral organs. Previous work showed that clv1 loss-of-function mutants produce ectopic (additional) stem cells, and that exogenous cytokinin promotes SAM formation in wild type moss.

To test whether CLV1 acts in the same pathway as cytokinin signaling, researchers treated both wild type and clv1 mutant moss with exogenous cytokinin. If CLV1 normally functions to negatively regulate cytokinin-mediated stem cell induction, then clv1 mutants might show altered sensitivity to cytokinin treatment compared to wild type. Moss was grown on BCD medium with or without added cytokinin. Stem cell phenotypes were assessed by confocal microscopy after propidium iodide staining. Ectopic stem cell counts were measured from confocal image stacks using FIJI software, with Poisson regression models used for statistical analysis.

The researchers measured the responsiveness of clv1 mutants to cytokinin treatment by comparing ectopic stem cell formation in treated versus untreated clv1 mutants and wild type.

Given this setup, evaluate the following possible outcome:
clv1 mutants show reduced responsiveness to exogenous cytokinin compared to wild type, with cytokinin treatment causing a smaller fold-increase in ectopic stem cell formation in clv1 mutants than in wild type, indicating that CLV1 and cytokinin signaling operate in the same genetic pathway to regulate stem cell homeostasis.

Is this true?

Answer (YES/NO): YES